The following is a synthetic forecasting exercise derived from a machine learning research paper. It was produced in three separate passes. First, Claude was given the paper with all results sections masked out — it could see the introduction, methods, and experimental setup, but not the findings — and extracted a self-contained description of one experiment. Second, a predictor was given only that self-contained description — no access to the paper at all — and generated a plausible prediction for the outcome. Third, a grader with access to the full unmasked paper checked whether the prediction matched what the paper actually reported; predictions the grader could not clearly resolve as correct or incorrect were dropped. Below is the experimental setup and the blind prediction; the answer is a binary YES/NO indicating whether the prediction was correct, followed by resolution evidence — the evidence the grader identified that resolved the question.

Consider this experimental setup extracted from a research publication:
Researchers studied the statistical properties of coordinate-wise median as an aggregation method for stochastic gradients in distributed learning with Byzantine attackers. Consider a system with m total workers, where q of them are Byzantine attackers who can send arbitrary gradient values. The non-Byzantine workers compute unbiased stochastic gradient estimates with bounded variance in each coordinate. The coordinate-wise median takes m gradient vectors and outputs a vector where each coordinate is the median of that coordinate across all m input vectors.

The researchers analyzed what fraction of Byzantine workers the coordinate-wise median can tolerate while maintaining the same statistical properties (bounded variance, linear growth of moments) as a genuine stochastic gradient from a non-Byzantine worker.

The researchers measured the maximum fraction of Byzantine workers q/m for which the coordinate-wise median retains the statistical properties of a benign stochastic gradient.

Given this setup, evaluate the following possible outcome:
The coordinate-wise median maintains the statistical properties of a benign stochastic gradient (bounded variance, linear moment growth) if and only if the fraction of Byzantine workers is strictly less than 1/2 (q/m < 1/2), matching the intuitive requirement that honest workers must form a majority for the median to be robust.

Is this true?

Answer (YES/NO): YES